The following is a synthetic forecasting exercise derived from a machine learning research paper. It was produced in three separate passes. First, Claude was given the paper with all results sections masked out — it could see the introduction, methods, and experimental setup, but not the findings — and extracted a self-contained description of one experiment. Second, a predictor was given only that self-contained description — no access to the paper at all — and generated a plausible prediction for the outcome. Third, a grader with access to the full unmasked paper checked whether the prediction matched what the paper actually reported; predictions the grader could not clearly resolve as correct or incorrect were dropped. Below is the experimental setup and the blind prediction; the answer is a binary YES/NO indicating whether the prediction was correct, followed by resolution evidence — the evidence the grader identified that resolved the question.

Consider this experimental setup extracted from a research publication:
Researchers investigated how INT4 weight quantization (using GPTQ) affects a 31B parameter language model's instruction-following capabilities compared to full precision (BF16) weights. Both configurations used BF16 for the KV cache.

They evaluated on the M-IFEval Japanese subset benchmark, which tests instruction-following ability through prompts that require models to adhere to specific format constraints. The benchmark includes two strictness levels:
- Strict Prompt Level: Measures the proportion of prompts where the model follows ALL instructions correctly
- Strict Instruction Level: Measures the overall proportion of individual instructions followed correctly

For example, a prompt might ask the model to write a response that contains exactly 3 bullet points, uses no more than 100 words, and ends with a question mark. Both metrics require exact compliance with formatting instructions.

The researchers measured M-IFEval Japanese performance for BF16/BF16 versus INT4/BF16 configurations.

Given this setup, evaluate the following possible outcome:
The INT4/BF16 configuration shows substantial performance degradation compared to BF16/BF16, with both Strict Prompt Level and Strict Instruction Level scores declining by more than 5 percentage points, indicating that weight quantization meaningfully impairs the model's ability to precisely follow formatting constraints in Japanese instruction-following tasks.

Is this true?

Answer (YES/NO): NO